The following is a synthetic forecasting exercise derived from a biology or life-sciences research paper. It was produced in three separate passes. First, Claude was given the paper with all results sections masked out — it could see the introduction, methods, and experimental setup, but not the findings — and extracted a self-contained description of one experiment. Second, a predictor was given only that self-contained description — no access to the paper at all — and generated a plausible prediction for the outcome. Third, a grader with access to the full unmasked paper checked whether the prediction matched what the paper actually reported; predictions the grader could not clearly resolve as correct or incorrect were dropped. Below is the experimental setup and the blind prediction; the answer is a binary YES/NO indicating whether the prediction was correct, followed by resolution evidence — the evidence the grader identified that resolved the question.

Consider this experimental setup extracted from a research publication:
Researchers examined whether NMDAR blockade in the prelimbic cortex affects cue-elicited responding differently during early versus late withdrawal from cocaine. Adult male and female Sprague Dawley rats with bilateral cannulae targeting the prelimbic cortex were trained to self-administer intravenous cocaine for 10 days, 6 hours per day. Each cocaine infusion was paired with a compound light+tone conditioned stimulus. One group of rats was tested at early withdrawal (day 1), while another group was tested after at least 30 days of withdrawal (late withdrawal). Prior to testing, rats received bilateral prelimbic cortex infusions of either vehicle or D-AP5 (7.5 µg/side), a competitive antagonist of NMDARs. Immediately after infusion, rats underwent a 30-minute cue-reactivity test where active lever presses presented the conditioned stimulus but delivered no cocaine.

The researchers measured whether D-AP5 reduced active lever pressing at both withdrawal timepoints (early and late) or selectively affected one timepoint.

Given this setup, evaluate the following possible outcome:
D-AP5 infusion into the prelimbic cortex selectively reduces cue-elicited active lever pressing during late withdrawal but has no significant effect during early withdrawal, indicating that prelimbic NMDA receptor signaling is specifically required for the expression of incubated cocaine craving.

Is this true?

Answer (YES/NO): NO